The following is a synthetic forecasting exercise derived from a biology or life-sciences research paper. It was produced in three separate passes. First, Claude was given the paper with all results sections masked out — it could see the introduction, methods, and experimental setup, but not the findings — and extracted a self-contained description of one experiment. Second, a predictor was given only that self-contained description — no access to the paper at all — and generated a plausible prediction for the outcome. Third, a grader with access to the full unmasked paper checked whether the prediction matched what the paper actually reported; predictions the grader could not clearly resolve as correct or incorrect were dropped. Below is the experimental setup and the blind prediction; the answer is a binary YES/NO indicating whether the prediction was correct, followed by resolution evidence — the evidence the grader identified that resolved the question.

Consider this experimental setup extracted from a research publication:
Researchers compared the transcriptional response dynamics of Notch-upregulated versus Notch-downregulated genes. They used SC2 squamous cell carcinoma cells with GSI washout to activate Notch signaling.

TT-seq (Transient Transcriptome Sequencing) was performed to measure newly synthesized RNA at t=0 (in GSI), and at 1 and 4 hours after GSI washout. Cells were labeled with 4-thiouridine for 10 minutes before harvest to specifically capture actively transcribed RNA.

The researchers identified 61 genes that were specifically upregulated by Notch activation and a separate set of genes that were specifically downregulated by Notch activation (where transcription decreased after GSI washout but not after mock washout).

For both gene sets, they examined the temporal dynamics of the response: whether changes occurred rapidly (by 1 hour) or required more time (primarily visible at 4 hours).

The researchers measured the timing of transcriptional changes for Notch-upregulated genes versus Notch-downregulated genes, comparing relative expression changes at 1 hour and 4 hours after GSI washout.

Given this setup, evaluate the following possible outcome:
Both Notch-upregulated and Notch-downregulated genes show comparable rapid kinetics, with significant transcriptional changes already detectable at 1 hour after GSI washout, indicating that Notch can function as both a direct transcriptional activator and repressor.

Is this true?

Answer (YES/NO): NO